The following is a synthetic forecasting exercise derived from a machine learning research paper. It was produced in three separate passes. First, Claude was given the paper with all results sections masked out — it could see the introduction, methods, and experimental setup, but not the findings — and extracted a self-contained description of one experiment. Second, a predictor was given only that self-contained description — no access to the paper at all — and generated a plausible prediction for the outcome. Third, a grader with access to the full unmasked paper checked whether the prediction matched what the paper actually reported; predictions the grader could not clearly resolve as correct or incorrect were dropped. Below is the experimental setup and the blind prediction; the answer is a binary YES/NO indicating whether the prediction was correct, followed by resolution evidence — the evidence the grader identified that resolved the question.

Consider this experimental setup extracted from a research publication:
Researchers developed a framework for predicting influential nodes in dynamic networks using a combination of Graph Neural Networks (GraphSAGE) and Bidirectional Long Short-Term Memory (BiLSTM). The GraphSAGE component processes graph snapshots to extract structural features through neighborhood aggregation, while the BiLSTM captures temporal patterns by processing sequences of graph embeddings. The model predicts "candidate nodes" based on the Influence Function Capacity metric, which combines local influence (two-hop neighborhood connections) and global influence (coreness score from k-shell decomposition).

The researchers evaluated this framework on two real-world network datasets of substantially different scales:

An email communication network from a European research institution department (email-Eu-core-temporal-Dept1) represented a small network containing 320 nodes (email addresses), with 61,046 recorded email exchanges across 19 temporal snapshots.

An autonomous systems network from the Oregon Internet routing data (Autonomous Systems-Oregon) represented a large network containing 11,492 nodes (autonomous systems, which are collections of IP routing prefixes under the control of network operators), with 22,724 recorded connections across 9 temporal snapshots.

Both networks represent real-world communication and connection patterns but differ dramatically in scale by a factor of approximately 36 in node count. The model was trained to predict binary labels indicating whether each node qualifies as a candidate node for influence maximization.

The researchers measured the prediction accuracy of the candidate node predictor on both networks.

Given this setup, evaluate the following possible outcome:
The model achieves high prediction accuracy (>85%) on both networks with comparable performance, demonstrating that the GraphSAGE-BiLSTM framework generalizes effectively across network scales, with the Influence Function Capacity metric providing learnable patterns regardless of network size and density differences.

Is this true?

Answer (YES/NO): YES